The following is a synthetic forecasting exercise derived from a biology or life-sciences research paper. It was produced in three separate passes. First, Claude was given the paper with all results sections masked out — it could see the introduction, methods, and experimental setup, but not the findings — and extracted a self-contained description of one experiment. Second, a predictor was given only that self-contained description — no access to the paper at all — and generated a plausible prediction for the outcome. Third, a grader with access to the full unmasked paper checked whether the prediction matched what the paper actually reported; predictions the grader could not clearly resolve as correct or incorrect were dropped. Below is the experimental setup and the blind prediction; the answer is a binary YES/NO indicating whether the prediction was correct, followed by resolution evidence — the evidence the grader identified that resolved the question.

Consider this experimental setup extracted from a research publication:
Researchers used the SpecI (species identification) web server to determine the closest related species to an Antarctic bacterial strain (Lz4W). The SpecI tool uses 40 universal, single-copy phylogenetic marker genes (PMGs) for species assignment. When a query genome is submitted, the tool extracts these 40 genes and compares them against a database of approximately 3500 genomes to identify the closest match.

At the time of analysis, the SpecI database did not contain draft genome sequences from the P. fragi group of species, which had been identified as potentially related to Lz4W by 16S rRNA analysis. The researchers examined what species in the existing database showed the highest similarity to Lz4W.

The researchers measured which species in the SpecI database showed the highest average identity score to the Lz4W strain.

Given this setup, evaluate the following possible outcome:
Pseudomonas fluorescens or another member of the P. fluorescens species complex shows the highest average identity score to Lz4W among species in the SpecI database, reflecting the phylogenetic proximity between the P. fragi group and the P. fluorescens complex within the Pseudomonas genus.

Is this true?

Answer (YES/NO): YES